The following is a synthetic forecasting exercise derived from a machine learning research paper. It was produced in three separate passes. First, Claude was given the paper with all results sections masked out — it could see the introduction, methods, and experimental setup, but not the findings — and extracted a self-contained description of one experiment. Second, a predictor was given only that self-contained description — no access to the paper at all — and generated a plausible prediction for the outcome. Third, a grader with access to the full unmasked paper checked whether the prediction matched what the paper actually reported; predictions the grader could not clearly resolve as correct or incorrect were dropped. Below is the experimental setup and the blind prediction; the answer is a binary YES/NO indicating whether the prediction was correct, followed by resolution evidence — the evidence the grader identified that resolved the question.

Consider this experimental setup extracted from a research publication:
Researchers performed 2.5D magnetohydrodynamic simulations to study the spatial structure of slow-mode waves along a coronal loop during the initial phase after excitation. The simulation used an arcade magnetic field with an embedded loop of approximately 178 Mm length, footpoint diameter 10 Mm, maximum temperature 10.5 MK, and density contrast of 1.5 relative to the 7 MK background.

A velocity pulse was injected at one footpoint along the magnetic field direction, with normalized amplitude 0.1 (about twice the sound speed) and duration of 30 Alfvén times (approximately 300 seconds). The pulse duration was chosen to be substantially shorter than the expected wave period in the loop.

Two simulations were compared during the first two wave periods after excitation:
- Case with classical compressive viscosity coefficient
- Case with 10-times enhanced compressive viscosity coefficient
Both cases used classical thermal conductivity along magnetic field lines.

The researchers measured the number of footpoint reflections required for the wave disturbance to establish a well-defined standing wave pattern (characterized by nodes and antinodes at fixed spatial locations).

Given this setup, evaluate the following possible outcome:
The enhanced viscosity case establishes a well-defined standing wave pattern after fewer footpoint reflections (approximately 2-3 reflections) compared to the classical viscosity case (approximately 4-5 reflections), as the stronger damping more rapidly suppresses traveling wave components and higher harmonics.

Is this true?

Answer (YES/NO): NO